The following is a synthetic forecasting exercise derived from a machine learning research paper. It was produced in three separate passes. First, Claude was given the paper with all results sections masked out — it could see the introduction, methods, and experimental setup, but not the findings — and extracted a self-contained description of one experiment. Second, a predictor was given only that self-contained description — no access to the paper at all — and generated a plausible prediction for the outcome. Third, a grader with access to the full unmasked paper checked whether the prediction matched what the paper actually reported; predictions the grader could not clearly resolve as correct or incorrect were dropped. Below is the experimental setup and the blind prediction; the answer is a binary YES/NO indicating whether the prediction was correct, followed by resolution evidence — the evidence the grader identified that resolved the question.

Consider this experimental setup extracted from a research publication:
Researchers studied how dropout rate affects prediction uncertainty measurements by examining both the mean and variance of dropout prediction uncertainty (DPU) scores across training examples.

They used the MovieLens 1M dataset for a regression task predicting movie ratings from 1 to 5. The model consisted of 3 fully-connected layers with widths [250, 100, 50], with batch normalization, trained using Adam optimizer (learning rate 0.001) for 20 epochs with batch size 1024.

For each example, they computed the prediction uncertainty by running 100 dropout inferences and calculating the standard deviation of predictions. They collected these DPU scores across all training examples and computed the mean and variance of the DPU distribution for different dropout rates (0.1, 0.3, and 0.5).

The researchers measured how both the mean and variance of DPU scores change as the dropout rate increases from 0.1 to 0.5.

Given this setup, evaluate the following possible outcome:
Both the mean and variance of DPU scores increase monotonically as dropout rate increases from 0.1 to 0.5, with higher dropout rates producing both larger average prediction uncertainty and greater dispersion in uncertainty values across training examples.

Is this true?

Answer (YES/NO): YES